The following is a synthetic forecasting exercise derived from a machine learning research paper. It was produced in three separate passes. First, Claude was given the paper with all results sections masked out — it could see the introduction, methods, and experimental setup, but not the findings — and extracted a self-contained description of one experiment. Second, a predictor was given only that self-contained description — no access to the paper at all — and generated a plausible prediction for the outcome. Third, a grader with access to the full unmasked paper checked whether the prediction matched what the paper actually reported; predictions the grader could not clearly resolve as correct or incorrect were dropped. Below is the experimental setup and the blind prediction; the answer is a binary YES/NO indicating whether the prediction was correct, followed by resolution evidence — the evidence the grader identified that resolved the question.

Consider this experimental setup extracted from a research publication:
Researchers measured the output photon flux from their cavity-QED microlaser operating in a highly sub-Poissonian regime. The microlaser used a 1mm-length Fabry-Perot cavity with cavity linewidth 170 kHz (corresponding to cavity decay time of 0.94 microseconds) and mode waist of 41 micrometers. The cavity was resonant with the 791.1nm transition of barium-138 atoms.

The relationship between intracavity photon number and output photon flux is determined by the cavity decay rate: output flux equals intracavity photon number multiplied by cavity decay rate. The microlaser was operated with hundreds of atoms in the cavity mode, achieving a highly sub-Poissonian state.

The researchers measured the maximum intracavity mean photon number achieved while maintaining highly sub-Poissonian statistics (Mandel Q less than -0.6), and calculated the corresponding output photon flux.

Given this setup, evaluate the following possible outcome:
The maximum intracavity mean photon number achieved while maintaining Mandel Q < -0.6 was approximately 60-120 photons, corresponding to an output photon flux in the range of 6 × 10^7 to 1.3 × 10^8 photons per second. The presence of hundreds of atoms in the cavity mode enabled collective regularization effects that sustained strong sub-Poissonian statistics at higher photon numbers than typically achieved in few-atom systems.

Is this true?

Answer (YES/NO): NO